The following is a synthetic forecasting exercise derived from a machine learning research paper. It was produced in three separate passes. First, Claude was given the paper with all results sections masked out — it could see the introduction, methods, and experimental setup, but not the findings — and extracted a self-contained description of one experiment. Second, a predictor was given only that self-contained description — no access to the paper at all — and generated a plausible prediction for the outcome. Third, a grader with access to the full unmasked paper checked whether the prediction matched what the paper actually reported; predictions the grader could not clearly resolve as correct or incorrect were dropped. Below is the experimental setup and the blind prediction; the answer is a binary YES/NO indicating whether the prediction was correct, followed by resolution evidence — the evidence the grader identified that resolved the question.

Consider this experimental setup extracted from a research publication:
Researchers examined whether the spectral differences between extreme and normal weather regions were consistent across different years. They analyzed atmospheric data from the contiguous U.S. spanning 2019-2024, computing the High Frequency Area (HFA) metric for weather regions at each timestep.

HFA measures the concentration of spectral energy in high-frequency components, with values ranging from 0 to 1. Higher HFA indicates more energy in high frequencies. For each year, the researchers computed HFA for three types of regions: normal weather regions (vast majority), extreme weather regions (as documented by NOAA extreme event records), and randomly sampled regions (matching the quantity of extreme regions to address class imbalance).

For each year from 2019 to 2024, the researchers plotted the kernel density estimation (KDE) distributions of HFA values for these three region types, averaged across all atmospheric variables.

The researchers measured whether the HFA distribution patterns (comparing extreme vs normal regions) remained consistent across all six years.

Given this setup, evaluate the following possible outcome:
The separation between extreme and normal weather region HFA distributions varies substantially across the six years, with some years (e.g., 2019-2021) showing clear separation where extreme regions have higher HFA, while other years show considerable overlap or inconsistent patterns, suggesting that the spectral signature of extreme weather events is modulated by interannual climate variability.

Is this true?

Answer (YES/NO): NO